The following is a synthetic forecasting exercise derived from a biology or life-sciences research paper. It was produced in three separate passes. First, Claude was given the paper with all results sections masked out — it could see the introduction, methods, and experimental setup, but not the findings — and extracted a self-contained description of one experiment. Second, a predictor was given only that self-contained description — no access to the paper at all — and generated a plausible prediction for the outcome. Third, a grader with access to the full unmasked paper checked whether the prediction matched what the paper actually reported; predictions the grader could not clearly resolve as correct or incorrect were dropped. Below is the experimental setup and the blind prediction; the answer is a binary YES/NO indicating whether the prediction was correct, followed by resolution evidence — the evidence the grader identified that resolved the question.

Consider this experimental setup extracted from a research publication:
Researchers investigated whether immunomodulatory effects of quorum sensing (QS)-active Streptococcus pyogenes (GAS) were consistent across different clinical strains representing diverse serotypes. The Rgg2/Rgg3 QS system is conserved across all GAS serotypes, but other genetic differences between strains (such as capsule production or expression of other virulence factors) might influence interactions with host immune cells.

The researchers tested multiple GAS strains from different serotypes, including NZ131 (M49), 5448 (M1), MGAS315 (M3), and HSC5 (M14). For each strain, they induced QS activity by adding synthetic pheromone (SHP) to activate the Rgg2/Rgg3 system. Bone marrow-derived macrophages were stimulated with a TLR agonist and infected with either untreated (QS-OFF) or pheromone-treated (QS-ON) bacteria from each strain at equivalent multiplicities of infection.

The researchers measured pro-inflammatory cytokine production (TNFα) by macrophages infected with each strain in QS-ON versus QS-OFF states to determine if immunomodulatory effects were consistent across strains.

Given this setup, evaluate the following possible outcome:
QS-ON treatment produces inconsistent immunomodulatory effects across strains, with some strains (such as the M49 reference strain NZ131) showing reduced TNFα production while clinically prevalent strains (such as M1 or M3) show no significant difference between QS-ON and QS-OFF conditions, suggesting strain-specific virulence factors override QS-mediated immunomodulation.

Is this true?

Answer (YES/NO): NO